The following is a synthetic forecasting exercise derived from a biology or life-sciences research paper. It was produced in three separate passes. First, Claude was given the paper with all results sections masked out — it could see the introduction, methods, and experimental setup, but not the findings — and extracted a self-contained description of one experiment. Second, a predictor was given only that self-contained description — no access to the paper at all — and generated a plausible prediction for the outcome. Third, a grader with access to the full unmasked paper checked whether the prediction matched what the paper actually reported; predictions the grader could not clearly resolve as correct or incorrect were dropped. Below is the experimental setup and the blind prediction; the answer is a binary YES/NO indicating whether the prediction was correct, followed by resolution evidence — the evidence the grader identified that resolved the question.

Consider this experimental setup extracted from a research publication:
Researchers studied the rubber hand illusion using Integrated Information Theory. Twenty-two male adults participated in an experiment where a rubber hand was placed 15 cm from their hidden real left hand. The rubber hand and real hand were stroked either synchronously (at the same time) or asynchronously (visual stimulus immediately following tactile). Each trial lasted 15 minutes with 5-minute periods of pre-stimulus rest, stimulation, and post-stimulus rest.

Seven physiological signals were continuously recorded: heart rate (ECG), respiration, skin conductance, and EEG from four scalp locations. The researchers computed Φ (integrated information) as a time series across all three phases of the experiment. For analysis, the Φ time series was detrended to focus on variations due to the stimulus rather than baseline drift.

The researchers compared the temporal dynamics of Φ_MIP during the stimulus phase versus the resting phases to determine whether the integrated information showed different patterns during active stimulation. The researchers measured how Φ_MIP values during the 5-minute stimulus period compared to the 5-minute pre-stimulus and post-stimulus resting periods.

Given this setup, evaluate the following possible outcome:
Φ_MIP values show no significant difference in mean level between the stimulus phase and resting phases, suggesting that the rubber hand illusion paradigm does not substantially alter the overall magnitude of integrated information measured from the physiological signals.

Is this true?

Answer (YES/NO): NO